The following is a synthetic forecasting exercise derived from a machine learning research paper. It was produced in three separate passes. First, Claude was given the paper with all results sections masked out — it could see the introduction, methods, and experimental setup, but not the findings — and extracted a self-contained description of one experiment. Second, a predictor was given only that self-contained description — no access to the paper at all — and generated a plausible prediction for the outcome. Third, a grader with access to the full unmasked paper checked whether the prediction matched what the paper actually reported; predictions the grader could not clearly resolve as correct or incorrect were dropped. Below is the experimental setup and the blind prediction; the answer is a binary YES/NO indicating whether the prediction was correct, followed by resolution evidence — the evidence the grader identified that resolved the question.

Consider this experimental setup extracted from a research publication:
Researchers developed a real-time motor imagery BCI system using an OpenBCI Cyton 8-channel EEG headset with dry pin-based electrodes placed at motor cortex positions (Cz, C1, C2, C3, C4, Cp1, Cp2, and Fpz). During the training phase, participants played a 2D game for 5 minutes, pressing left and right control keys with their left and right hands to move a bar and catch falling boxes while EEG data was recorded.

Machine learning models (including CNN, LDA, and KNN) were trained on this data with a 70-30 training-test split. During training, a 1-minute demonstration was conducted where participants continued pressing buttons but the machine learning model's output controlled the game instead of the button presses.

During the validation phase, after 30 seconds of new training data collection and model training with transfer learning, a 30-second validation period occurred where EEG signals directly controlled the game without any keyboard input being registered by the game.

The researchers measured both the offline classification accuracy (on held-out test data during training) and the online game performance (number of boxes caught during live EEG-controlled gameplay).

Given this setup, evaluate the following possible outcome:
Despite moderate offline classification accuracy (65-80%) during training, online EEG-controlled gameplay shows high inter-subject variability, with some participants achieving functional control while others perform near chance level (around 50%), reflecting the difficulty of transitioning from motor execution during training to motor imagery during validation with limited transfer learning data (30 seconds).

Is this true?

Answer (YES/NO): NO